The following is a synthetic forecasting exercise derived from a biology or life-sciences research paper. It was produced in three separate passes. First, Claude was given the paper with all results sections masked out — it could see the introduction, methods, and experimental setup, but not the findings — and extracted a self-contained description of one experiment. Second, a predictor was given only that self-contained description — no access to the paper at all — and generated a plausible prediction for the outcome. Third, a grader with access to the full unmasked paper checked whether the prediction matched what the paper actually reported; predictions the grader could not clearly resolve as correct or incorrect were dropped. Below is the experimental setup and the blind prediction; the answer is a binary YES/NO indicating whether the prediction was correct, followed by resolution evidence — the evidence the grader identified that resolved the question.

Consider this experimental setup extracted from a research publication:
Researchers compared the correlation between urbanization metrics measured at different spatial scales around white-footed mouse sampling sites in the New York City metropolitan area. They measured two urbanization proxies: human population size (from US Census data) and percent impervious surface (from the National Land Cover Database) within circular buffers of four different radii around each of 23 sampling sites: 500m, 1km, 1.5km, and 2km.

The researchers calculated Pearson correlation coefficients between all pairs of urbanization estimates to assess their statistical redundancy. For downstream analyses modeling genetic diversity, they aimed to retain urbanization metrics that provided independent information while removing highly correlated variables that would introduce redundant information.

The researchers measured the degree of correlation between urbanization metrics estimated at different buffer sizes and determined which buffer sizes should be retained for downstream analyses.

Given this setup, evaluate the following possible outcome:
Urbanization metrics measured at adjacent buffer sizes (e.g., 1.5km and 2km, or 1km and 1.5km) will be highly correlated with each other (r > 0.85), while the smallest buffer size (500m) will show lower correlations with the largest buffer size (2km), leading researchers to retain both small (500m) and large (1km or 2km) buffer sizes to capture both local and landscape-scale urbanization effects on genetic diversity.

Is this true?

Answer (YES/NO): YES